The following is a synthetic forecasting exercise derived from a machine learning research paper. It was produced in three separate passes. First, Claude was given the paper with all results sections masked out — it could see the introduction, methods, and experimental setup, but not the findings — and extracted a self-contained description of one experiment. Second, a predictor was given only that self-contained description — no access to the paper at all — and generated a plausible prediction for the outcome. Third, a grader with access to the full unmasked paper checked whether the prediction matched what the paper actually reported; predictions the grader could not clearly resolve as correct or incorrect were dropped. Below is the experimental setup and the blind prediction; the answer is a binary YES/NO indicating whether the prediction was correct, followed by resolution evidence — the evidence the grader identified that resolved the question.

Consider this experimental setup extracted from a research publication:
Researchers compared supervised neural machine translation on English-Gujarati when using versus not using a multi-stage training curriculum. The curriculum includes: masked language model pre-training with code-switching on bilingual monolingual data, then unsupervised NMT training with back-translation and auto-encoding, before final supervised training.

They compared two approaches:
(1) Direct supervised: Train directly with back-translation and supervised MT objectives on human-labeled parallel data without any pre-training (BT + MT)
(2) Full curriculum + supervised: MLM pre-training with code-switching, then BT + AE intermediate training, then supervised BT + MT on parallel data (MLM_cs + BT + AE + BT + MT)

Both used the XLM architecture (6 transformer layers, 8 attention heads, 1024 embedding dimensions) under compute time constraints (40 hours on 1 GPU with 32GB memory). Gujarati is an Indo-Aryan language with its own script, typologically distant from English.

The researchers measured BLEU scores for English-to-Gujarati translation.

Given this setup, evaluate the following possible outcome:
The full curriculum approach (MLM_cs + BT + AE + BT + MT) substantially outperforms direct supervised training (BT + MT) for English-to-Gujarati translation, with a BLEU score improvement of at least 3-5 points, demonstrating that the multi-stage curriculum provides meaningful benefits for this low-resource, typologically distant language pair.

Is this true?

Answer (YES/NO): YES